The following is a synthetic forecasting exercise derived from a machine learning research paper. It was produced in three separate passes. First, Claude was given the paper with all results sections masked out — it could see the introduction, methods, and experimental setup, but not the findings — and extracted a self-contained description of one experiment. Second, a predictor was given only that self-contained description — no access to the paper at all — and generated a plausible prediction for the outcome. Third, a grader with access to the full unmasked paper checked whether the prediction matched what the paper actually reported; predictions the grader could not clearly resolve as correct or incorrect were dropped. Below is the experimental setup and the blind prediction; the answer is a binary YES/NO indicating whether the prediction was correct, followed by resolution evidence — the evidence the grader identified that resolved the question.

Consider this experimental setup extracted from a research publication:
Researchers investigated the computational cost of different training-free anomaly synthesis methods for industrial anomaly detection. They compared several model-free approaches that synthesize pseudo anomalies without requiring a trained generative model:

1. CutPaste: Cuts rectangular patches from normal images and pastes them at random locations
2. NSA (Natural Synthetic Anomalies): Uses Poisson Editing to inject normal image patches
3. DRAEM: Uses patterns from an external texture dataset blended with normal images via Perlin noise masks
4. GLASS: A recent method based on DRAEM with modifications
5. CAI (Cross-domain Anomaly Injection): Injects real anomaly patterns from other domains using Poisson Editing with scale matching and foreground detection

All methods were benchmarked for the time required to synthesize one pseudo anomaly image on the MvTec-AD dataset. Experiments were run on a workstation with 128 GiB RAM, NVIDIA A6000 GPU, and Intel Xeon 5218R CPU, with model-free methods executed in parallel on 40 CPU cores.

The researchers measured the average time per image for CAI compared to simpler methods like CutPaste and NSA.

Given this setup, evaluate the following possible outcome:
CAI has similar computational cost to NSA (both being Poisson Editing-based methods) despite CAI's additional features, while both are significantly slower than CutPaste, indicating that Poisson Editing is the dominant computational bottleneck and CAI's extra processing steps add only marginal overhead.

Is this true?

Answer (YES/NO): NO